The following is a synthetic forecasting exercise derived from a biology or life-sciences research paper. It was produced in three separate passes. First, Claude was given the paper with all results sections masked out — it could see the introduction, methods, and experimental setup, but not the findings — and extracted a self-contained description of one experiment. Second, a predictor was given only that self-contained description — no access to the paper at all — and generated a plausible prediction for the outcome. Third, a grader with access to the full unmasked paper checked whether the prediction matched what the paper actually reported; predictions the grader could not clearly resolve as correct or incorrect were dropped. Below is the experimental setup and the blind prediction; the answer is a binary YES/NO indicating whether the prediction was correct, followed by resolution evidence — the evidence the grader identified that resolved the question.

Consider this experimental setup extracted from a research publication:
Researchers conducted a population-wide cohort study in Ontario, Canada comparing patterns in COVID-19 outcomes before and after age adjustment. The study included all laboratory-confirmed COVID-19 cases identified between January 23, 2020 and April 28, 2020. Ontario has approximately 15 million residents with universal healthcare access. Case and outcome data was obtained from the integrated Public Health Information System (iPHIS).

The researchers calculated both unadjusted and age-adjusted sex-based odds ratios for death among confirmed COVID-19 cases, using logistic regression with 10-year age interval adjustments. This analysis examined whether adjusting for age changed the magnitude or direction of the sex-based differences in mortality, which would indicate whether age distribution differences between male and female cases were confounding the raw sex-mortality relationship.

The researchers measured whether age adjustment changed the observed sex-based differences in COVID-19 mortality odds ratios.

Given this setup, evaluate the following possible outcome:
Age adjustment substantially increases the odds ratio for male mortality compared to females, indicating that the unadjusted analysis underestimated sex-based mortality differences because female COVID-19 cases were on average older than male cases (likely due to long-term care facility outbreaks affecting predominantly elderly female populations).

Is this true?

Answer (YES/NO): YES